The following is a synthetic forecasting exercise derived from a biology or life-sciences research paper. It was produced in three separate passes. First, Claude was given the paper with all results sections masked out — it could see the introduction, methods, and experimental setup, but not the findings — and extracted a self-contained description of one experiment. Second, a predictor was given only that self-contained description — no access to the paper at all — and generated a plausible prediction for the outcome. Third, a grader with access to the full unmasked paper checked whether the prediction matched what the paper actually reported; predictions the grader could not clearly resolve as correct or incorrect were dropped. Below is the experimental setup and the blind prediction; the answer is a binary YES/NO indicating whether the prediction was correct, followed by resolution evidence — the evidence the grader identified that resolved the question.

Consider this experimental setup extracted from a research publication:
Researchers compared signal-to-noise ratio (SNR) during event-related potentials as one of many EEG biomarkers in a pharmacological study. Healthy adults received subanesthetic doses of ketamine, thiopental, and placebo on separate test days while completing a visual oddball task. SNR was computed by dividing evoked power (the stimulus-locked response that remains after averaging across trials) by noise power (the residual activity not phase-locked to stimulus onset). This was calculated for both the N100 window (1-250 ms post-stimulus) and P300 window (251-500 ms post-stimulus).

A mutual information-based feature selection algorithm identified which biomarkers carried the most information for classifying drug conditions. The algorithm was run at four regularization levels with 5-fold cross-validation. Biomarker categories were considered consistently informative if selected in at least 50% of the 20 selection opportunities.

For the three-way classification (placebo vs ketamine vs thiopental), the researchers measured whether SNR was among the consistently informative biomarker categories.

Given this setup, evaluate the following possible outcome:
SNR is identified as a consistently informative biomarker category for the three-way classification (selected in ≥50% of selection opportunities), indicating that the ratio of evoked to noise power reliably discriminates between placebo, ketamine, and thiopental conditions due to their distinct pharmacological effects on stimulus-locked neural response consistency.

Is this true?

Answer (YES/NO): NO